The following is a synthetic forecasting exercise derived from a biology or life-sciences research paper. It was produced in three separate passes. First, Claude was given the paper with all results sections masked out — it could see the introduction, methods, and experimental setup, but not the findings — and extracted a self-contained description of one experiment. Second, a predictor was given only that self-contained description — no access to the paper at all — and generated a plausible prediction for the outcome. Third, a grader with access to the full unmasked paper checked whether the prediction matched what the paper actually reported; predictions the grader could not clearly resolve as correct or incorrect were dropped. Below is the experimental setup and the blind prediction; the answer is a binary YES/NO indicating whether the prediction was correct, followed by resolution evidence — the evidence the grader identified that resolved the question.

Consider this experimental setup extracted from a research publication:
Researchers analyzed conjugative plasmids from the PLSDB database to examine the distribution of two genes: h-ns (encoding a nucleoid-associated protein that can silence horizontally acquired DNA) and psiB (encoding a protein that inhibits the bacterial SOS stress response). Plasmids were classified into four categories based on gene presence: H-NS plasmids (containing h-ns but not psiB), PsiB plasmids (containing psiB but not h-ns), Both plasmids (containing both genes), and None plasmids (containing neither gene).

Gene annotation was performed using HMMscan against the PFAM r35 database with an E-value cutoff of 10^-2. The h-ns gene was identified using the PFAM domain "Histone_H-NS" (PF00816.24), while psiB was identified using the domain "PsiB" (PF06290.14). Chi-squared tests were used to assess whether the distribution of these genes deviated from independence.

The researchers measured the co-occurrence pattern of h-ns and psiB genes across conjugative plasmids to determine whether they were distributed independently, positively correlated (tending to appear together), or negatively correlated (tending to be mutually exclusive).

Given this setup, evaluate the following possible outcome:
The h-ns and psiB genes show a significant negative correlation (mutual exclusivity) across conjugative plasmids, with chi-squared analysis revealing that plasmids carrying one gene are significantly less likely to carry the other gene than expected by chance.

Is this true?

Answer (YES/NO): YES